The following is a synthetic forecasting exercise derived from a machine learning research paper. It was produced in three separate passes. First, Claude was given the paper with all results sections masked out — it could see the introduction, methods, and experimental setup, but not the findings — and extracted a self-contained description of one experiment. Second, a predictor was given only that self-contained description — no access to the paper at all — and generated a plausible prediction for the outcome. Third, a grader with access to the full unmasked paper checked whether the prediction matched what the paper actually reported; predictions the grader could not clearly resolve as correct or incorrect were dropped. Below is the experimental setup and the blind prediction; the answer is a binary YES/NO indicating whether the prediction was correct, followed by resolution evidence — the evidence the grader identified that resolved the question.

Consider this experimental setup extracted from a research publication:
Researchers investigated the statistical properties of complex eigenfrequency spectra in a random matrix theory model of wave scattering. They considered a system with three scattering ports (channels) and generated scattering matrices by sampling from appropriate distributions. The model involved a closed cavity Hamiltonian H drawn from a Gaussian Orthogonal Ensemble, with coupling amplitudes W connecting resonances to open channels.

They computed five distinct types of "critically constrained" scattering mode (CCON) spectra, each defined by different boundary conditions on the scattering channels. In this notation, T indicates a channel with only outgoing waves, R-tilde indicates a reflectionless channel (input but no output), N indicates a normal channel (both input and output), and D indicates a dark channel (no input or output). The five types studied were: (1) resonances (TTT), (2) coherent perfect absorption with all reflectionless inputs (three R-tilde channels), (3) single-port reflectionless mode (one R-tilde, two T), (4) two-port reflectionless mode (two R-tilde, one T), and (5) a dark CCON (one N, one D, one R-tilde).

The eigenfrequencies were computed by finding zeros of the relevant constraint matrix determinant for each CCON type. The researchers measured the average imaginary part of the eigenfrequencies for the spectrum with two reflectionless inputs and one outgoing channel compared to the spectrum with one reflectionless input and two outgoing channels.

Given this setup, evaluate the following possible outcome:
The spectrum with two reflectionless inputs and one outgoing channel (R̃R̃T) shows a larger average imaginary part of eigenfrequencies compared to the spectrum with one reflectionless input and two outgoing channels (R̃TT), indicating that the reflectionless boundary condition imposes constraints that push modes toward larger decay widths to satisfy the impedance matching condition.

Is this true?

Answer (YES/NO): YES